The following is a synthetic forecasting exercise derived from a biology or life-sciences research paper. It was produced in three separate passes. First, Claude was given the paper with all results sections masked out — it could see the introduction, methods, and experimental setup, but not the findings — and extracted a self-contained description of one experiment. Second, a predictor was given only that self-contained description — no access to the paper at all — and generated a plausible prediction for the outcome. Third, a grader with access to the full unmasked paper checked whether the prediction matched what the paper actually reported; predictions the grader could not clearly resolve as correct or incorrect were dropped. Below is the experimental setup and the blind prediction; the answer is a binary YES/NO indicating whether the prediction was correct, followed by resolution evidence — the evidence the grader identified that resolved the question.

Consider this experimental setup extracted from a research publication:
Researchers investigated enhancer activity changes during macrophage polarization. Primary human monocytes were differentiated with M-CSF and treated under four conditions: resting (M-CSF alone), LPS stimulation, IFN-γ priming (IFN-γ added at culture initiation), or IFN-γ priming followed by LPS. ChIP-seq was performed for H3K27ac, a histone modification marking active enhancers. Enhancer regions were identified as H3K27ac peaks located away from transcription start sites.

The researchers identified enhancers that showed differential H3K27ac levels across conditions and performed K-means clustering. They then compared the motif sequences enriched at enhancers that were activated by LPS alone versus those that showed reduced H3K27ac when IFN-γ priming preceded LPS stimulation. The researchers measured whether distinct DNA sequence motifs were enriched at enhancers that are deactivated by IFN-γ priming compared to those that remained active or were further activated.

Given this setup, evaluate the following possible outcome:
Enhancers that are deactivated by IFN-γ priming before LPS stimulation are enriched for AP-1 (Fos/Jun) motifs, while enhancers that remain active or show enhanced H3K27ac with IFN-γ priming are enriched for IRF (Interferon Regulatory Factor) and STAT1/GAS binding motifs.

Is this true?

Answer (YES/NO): NO